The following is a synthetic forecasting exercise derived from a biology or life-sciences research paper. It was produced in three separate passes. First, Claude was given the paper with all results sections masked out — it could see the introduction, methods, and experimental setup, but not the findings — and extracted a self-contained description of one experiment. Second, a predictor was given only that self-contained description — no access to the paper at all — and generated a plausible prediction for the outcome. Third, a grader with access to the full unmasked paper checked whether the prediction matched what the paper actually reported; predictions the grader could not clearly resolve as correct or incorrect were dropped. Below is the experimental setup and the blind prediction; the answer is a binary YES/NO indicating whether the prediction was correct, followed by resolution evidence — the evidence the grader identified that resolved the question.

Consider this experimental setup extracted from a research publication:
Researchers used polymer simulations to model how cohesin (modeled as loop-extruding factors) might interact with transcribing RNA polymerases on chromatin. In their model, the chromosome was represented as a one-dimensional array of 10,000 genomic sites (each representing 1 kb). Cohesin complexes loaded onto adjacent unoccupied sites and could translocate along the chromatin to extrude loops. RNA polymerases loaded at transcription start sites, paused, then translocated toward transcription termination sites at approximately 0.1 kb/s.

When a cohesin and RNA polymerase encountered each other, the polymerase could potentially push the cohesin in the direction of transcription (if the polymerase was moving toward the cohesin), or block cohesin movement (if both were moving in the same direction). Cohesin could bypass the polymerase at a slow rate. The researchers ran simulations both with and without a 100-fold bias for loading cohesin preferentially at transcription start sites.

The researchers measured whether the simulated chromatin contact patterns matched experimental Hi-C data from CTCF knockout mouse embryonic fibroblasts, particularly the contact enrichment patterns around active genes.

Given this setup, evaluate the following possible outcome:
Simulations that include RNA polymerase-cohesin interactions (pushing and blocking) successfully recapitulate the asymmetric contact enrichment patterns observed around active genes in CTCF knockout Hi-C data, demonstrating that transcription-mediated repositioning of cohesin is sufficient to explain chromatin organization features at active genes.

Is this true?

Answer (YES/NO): YES